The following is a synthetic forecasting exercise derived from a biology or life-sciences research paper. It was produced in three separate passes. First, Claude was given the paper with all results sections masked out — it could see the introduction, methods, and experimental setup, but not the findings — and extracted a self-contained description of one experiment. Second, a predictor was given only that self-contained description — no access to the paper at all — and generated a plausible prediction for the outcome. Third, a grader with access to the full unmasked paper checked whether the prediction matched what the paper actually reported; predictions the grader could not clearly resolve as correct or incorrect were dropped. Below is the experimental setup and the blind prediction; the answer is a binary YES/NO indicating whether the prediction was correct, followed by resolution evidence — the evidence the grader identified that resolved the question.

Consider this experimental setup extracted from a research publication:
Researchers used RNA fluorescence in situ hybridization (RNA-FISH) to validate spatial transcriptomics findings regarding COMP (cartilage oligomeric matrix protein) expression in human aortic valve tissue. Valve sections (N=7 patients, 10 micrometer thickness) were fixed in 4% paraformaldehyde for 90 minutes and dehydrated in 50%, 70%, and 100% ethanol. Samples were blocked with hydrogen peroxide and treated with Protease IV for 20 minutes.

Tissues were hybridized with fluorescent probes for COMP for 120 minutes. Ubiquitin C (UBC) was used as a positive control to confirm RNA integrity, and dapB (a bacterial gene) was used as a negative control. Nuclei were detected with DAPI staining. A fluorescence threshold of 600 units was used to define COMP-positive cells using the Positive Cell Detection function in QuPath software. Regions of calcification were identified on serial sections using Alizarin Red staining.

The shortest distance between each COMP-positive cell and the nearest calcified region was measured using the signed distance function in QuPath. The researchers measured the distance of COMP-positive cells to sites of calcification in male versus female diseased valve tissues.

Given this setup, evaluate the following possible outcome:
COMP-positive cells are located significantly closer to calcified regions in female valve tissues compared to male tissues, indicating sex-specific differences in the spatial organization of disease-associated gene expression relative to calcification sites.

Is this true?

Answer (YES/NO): NO